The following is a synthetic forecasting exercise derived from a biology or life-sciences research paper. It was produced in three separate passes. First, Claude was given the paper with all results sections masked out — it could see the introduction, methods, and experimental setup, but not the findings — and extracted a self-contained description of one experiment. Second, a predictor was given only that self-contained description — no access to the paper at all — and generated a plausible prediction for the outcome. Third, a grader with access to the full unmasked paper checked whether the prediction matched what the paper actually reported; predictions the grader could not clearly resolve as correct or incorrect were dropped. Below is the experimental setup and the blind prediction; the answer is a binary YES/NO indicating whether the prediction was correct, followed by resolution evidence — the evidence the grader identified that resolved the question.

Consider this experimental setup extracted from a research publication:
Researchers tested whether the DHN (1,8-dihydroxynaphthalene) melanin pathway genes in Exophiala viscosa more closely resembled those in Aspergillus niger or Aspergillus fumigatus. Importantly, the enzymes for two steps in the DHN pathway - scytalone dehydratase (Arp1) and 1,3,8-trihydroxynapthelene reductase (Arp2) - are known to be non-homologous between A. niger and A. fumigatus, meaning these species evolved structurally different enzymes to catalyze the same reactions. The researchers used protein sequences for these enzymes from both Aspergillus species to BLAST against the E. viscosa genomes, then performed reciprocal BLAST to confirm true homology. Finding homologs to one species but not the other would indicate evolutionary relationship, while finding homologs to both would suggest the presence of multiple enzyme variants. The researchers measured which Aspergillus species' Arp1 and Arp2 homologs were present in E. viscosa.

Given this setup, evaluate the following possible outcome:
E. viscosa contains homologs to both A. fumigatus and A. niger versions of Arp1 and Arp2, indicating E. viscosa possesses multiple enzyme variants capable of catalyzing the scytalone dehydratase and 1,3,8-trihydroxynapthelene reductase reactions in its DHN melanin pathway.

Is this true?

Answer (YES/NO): YES